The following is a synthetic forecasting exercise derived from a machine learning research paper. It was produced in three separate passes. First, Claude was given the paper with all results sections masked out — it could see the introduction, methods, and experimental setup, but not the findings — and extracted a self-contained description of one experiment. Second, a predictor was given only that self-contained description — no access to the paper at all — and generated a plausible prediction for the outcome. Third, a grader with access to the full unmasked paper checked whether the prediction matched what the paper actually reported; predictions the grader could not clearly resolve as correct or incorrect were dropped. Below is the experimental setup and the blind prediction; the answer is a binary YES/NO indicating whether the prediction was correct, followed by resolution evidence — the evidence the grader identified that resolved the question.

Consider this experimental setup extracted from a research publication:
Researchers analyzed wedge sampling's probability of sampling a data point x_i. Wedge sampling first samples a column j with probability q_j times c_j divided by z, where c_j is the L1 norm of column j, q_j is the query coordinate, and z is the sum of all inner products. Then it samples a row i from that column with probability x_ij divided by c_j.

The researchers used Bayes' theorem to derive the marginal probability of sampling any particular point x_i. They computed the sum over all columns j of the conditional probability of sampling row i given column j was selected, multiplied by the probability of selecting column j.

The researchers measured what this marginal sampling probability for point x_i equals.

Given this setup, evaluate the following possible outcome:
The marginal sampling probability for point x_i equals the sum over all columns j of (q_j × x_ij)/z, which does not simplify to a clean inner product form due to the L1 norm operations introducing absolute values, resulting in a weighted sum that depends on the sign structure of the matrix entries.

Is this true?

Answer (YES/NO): NO